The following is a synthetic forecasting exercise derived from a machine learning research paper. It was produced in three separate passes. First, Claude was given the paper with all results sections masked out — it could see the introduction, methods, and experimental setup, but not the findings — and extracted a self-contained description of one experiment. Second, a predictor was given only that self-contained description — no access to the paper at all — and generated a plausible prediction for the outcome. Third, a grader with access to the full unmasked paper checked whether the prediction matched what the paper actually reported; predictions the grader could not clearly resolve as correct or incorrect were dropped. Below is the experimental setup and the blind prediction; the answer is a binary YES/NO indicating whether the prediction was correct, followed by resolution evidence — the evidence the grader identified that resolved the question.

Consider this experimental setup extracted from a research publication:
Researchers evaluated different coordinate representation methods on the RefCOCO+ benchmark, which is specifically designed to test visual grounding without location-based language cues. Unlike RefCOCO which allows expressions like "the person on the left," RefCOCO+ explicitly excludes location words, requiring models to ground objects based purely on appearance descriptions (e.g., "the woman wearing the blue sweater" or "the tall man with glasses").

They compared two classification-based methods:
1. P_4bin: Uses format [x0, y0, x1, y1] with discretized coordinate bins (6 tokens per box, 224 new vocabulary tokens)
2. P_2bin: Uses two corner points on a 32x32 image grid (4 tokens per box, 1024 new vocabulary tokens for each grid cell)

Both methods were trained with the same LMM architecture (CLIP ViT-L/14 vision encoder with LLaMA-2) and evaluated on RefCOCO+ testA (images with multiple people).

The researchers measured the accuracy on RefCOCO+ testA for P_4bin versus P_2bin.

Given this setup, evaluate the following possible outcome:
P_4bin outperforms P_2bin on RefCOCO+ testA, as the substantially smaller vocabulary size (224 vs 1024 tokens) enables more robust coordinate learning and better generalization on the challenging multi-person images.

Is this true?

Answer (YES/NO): YES